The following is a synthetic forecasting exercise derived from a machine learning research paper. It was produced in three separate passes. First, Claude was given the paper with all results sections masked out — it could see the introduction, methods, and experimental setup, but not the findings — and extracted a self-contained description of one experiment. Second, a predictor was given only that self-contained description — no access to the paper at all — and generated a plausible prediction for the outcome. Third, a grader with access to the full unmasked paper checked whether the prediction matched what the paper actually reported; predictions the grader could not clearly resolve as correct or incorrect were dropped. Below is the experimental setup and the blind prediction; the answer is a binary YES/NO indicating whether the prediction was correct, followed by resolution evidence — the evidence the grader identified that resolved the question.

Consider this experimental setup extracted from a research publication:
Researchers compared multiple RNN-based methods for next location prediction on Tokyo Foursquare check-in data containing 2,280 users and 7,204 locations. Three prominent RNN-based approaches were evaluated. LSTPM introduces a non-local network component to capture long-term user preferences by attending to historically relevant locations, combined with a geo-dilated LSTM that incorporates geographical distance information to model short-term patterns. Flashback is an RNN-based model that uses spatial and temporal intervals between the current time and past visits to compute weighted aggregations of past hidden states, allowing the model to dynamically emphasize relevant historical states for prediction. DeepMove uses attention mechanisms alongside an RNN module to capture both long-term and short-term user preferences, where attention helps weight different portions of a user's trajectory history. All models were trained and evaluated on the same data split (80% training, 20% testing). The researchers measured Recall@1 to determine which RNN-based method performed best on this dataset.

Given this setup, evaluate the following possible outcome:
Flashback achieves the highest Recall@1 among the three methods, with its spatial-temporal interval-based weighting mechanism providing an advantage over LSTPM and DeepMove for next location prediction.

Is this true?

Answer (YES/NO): YES